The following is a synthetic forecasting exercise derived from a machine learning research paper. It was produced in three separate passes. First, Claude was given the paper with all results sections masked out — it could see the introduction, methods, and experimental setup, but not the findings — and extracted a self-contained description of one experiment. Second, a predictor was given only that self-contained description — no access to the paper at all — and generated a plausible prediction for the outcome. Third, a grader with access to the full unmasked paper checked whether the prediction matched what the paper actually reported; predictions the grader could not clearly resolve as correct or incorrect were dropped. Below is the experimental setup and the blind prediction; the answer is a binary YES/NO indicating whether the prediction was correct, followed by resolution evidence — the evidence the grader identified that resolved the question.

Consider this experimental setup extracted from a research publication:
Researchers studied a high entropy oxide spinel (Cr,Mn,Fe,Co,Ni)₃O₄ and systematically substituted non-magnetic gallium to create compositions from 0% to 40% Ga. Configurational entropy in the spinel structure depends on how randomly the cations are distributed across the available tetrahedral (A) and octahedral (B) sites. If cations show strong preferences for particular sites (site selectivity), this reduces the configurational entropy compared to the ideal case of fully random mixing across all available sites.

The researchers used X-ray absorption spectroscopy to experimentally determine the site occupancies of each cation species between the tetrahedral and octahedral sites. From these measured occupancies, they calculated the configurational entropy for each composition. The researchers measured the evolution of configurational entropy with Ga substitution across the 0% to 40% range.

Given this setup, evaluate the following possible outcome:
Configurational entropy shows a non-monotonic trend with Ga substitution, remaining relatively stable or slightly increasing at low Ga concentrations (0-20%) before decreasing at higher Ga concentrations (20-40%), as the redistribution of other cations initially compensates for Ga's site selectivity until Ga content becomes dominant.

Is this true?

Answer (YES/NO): NO